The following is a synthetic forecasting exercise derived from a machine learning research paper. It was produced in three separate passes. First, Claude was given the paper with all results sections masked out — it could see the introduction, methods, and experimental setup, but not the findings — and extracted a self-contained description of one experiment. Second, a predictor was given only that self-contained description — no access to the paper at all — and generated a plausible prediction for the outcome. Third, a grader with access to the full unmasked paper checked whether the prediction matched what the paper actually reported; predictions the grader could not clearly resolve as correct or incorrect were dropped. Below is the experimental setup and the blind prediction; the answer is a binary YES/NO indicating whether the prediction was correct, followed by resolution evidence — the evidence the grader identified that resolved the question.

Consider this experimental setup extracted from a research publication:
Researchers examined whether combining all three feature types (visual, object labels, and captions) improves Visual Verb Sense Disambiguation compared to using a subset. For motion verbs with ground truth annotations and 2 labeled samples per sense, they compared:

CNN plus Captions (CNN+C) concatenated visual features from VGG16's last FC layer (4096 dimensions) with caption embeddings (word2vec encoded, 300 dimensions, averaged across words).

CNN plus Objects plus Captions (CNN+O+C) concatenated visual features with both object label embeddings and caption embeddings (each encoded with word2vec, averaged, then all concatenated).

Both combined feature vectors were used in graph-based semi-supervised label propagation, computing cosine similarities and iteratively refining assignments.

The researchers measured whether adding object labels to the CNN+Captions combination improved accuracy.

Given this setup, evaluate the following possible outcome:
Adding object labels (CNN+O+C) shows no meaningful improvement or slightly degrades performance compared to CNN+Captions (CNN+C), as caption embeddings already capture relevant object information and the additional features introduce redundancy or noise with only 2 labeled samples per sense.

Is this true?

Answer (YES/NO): YES